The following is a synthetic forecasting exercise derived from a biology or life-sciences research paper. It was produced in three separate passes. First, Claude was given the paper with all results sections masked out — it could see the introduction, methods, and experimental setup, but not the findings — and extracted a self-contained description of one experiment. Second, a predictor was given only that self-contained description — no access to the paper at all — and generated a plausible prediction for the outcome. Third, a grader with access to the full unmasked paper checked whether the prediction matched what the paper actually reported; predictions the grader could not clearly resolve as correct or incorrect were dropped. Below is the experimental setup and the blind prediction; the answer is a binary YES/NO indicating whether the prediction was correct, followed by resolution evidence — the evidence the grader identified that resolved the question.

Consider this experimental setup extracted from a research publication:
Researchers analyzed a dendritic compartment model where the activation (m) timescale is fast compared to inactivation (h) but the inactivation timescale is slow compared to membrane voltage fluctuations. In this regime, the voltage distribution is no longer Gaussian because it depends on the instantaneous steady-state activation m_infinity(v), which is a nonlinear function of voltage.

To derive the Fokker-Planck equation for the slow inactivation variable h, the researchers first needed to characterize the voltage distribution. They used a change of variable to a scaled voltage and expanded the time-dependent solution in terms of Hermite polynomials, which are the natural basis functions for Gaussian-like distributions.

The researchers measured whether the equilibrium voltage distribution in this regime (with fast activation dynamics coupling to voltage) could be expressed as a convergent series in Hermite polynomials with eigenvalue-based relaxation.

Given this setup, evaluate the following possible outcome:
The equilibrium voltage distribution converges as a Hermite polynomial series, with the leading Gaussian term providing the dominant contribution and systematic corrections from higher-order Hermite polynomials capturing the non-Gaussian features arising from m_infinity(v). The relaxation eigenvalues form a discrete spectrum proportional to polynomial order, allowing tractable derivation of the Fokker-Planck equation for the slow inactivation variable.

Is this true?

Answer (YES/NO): NO